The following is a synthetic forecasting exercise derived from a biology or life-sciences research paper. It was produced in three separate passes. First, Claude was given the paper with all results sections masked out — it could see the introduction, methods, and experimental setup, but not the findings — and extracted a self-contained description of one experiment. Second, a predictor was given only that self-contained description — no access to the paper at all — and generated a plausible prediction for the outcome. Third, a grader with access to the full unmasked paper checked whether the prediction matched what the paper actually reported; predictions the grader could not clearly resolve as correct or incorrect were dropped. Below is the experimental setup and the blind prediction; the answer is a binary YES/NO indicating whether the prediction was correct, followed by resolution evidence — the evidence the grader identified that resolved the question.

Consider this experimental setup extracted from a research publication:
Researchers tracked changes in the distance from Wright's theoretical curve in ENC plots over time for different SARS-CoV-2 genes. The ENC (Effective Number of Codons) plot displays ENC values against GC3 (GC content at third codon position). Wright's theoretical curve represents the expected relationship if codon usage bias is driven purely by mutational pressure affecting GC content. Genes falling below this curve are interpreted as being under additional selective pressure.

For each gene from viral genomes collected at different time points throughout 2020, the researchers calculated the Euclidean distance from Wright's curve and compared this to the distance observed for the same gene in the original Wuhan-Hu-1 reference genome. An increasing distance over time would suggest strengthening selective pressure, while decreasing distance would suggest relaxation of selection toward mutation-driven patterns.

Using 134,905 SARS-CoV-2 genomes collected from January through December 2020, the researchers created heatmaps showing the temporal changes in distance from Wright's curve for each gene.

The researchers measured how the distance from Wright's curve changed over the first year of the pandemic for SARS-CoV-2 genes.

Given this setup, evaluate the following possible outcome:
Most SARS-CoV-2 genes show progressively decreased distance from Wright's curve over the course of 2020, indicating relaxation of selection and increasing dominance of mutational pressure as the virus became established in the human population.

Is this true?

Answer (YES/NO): NO